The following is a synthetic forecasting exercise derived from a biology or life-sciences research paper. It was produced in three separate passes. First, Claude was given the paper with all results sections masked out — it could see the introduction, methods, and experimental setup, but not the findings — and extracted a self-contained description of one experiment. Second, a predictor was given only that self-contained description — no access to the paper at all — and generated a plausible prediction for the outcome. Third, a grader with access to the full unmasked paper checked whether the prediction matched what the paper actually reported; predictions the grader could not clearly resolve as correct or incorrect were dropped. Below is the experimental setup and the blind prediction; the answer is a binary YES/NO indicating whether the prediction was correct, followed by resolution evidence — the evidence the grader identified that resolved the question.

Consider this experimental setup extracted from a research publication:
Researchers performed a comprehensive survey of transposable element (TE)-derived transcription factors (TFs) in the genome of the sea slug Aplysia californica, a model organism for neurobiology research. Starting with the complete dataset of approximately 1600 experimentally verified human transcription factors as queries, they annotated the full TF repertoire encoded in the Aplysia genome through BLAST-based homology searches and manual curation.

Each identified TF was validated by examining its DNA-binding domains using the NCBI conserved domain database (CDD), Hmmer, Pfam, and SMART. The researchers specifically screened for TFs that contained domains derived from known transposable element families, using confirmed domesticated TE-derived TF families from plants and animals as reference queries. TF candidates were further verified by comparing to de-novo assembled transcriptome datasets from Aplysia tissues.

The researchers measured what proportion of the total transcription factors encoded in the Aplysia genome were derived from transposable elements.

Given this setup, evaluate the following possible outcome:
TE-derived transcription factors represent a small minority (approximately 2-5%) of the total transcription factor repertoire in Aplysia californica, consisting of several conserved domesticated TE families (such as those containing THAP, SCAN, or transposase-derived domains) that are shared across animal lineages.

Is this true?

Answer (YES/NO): NO